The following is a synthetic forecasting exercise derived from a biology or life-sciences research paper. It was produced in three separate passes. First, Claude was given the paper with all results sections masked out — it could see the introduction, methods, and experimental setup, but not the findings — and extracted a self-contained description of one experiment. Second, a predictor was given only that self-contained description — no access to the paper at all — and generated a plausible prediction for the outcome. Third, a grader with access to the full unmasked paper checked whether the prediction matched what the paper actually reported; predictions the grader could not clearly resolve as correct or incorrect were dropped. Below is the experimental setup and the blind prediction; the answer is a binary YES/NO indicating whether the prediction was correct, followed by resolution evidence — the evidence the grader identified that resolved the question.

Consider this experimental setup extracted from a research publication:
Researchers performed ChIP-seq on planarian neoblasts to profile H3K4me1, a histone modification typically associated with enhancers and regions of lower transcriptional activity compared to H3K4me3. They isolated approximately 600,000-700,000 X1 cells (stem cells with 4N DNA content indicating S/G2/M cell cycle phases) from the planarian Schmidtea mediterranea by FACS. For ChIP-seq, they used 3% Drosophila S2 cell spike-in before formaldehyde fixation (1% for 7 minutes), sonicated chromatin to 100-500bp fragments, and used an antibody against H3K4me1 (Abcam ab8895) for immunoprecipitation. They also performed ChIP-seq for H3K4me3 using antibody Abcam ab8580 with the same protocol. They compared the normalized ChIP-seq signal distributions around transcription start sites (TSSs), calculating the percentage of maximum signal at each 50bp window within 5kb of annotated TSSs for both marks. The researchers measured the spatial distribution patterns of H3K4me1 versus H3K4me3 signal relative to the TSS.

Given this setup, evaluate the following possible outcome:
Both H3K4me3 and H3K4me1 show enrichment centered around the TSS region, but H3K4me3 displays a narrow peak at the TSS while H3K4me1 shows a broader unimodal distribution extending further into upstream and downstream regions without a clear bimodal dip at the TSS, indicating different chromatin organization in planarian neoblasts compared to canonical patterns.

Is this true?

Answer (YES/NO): NO